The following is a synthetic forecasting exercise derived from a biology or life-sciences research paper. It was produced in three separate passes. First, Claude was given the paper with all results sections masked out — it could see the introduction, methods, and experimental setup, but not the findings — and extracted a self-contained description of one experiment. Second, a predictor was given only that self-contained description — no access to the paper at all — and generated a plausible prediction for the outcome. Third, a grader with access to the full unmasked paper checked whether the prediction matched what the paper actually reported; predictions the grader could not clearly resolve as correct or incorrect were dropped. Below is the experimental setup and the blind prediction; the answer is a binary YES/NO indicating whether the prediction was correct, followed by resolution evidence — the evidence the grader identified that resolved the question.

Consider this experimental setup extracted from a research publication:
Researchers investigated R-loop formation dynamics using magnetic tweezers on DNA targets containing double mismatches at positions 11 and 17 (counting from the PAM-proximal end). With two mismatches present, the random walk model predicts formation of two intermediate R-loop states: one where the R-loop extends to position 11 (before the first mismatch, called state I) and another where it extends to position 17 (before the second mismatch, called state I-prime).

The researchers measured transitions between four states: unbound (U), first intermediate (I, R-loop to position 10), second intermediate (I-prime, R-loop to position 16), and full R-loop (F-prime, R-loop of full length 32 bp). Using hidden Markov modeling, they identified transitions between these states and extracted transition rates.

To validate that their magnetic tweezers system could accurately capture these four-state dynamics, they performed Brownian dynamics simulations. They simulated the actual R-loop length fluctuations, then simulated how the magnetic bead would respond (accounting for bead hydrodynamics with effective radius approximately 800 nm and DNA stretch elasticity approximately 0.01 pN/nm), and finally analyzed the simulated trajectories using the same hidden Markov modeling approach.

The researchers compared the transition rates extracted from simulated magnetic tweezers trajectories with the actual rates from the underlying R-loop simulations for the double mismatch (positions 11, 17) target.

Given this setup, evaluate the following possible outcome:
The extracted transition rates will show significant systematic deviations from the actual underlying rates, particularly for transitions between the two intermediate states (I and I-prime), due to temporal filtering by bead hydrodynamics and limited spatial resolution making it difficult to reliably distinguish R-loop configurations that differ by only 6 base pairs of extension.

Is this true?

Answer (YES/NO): YES